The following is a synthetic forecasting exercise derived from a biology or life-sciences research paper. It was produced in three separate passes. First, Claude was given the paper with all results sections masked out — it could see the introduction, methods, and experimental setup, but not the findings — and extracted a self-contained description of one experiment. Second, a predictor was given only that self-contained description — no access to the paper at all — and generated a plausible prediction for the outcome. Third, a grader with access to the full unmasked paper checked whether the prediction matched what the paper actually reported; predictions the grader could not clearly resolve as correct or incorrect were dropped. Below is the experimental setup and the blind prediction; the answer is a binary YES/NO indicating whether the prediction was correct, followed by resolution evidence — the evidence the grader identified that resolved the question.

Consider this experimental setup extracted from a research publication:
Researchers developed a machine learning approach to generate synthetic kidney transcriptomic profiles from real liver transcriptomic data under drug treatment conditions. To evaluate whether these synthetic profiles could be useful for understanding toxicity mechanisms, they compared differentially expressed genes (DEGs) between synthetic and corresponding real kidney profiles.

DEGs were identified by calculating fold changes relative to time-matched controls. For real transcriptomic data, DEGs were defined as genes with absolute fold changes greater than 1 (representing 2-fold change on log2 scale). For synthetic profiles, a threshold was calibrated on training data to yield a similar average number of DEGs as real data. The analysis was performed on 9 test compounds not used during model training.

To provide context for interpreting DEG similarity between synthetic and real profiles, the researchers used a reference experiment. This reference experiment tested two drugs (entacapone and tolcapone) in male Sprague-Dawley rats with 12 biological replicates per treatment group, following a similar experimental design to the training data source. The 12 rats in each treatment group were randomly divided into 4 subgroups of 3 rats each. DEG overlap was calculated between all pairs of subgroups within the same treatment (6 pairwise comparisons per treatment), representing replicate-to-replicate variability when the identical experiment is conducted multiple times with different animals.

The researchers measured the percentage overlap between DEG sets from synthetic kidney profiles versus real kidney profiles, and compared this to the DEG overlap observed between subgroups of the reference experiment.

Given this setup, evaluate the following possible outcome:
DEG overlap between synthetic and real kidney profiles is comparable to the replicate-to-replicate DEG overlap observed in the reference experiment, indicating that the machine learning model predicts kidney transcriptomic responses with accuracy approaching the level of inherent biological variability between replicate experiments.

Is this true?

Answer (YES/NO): YES